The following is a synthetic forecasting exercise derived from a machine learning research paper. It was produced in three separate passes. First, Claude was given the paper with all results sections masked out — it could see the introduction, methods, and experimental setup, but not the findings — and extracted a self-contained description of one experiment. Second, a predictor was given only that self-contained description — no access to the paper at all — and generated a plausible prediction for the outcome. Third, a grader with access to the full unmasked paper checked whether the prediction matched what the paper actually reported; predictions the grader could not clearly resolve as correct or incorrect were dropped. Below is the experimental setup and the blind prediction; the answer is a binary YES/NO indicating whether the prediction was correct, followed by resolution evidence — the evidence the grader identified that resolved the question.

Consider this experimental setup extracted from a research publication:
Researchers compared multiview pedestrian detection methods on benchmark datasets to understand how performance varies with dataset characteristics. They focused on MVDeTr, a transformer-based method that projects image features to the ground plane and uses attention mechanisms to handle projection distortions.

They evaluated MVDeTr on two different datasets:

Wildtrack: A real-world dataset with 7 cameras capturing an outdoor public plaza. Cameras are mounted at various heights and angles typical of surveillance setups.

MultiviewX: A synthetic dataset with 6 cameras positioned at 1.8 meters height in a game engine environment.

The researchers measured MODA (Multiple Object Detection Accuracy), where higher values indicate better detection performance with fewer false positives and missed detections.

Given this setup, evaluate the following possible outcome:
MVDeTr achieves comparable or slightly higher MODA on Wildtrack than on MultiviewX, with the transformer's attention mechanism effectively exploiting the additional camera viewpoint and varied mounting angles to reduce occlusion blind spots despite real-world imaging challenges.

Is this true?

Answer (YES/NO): NO